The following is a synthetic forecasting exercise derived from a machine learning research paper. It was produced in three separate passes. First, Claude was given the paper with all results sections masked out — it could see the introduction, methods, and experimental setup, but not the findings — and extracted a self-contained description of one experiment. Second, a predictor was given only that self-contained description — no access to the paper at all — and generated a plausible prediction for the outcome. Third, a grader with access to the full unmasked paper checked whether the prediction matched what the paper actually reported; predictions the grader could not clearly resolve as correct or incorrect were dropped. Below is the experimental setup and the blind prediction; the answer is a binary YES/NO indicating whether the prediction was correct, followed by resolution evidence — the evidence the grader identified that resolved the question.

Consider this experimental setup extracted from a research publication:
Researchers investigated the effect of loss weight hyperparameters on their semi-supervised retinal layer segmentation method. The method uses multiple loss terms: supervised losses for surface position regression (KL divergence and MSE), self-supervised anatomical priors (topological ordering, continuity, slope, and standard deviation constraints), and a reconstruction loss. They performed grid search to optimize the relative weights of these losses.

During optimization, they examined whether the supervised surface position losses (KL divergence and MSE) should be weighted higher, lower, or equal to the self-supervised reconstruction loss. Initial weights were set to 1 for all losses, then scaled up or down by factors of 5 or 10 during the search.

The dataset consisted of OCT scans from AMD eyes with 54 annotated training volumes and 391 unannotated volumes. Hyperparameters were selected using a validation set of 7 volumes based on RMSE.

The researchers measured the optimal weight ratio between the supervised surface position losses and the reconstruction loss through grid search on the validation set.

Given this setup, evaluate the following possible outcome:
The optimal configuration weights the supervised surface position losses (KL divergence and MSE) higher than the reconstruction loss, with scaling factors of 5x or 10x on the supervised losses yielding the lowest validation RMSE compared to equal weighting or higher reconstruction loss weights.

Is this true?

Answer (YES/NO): YES